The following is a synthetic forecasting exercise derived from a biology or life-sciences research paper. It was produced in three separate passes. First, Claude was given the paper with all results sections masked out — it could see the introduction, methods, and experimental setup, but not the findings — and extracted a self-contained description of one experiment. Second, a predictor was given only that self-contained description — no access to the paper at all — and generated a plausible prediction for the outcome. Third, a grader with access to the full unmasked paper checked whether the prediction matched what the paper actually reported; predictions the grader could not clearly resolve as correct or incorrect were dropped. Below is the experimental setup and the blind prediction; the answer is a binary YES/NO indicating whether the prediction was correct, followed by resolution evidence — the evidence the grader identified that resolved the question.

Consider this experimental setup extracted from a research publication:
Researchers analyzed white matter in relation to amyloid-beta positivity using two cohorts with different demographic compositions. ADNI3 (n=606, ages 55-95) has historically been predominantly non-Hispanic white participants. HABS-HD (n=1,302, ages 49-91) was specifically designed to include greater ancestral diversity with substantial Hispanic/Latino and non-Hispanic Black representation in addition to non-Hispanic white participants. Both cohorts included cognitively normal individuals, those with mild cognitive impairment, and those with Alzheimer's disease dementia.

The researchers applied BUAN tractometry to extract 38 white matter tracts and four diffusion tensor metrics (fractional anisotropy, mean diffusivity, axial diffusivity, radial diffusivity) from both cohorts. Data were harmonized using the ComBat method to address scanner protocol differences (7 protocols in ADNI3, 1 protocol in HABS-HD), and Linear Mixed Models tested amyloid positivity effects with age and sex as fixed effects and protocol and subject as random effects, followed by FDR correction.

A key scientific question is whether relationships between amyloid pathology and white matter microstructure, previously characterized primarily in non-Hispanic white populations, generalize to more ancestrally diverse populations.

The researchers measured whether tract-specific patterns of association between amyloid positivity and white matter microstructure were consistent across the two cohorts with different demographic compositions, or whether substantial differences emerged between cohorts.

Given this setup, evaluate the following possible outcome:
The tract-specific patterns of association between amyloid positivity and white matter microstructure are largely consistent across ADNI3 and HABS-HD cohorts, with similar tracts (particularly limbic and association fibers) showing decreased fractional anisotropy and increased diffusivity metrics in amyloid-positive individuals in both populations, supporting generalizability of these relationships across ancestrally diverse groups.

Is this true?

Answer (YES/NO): YES